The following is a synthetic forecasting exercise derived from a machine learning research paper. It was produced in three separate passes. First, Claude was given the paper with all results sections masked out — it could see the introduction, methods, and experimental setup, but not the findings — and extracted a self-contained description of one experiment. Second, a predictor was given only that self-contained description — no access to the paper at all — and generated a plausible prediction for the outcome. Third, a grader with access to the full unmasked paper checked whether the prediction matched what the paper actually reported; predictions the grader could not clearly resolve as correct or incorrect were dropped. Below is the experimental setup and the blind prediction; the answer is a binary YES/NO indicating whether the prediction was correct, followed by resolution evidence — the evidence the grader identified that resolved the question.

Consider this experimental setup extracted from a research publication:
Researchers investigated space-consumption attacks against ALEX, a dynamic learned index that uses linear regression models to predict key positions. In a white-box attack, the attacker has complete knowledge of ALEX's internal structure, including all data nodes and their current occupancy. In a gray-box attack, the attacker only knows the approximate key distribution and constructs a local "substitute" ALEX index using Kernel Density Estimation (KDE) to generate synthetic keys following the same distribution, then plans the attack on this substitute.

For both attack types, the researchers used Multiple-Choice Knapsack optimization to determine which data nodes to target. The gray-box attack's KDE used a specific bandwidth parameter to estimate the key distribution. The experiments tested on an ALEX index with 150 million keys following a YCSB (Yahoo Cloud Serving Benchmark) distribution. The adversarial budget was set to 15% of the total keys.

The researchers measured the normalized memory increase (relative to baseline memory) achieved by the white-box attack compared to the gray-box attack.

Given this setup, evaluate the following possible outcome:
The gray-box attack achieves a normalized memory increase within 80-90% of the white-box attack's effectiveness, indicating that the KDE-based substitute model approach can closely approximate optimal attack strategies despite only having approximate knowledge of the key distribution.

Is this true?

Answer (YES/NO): NO